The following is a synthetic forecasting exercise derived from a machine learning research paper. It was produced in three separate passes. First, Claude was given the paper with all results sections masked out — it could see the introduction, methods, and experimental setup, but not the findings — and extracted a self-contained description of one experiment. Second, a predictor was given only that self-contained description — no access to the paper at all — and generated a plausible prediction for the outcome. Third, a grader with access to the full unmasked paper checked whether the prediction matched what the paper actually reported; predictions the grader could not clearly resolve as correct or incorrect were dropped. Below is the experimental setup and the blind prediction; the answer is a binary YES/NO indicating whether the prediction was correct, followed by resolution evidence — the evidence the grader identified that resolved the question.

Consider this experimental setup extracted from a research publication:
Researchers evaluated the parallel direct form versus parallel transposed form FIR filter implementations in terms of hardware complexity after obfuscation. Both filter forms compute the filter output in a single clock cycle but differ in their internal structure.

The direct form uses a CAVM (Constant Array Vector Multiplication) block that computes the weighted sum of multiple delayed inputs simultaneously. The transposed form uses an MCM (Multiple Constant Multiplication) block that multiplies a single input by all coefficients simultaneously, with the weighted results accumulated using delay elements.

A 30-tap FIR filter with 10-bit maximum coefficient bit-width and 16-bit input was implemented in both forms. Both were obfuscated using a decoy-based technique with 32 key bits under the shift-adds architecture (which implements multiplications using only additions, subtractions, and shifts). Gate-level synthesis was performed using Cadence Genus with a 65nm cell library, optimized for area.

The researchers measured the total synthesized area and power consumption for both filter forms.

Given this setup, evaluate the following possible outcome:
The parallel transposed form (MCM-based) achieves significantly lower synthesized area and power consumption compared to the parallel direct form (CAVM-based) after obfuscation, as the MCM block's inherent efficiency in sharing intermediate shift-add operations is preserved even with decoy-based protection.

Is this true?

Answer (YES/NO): NO